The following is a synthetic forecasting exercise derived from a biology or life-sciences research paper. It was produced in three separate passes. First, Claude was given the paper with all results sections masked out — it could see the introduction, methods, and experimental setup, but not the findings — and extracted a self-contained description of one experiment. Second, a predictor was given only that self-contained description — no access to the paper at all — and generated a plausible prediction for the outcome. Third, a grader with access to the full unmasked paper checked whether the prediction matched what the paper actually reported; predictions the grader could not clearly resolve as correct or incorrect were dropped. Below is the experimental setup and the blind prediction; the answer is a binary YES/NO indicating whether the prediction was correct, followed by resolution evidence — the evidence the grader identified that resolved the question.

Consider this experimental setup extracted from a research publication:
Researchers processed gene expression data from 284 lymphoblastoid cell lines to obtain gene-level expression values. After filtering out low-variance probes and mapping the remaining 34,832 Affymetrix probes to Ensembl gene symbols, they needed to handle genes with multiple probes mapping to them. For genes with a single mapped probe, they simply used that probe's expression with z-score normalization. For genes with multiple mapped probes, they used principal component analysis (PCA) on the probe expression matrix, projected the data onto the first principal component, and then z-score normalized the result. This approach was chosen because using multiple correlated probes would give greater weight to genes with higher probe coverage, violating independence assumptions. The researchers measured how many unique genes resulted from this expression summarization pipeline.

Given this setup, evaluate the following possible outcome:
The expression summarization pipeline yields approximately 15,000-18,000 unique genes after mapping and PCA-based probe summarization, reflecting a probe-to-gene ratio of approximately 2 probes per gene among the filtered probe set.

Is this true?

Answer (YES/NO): YES